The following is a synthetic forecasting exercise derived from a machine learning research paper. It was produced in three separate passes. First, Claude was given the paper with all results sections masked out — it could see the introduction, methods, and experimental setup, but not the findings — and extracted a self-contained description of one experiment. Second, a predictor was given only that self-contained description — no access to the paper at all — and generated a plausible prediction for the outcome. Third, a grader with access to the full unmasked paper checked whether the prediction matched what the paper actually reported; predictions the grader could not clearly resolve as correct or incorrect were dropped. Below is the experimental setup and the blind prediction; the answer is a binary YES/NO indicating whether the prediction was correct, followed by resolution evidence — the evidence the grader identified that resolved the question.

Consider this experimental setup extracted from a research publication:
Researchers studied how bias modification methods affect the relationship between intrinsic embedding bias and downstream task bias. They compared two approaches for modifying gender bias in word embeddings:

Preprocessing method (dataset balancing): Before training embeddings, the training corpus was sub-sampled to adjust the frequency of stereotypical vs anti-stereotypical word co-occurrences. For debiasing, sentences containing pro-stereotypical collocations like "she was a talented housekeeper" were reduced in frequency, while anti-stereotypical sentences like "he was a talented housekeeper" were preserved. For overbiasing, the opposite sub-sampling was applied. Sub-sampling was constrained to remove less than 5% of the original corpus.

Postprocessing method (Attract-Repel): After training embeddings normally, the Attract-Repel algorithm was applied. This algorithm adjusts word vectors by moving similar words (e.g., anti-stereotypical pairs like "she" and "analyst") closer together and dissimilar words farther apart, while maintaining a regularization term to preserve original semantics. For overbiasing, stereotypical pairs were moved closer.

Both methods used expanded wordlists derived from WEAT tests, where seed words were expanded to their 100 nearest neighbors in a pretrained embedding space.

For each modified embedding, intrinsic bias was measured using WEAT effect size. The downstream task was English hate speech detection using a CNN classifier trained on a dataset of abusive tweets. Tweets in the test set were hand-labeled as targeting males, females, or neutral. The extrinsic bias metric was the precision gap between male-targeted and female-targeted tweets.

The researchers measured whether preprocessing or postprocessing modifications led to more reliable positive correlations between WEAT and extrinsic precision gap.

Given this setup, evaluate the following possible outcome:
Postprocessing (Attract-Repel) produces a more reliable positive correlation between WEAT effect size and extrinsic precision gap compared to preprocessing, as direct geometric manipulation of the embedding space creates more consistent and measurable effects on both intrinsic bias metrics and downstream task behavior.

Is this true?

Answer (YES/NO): NO